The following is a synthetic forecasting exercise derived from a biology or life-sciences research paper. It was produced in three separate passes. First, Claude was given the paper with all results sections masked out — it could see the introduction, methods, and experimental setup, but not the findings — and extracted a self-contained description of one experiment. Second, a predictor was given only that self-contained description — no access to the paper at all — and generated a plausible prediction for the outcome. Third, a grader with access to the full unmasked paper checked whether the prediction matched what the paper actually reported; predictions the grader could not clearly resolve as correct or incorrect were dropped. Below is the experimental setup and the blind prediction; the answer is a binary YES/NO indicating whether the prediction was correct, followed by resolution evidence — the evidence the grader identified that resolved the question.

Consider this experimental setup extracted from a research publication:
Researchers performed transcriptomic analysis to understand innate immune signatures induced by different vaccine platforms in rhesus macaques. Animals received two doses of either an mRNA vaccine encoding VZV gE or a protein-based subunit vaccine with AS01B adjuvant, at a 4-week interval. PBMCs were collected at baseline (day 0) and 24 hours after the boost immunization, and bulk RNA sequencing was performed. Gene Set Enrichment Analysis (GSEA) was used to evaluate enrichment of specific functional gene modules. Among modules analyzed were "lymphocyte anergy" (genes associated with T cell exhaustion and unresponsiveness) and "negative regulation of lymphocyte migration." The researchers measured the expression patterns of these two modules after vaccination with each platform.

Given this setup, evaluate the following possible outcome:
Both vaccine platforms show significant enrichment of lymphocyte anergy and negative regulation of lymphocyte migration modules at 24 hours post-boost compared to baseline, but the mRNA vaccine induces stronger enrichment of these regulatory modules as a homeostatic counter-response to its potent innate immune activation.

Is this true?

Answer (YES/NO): NO